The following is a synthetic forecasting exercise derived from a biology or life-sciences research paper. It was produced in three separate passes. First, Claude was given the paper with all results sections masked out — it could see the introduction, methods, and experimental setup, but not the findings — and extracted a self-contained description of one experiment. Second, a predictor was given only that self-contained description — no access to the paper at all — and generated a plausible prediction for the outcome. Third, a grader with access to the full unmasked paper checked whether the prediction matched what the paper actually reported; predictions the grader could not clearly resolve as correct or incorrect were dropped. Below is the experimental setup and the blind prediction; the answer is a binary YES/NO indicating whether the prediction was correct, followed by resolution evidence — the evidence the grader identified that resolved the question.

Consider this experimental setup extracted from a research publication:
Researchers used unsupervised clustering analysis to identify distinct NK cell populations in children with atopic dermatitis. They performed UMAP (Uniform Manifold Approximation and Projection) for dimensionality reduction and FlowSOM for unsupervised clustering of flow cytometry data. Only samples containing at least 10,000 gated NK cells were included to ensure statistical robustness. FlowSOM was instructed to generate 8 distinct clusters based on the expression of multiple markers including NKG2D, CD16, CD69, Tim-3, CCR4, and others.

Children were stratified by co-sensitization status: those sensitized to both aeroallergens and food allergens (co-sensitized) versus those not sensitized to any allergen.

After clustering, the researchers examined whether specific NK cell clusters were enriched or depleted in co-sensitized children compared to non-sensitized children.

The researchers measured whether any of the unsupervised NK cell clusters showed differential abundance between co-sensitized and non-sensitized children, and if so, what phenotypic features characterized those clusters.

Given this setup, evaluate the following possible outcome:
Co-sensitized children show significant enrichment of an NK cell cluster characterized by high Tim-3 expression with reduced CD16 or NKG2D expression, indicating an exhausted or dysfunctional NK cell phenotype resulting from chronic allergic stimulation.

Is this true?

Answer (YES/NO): NO